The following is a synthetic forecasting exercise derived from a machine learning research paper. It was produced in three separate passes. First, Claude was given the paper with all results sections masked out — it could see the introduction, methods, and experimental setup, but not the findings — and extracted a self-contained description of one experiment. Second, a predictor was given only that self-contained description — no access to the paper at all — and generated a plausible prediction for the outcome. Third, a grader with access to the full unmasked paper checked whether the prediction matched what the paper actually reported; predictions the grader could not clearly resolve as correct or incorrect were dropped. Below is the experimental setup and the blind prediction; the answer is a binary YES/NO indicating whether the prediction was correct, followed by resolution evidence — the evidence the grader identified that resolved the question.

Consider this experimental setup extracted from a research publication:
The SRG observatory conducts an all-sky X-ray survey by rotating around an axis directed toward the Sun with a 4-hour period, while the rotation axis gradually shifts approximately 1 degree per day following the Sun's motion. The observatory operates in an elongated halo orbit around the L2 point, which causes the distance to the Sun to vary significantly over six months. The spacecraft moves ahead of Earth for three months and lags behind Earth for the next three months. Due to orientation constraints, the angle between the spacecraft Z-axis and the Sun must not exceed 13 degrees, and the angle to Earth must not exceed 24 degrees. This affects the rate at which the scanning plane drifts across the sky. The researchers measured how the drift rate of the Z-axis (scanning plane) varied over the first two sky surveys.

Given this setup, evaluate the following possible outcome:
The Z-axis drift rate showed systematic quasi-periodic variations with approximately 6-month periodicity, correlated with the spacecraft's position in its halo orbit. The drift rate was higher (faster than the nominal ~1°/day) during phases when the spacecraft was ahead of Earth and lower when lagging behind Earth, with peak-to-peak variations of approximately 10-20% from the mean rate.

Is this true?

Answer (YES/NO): NO